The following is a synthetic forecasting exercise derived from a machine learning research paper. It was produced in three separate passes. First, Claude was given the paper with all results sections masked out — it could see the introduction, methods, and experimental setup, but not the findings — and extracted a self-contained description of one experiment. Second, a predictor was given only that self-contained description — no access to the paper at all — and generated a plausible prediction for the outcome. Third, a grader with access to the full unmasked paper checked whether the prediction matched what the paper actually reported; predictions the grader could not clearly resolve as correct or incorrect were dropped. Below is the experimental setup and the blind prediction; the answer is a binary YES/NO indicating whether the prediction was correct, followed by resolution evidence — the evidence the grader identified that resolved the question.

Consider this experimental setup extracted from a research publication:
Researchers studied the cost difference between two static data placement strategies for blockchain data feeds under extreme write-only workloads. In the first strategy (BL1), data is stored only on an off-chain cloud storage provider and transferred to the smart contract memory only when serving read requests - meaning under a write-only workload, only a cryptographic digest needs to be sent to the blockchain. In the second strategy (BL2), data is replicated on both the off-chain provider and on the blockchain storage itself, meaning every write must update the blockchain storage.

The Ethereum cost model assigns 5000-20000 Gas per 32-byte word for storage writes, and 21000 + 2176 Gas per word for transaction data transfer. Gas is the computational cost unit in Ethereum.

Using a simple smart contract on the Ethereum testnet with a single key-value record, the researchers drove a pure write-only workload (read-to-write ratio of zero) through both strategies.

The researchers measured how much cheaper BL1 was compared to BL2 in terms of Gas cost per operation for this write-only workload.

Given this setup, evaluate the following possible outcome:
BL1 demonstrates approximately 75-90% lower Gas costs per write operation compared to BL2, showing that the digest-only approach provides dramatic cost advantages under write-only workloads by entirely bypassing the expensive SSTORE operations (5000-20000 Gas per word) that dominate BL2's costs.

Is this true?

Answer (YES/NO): NO